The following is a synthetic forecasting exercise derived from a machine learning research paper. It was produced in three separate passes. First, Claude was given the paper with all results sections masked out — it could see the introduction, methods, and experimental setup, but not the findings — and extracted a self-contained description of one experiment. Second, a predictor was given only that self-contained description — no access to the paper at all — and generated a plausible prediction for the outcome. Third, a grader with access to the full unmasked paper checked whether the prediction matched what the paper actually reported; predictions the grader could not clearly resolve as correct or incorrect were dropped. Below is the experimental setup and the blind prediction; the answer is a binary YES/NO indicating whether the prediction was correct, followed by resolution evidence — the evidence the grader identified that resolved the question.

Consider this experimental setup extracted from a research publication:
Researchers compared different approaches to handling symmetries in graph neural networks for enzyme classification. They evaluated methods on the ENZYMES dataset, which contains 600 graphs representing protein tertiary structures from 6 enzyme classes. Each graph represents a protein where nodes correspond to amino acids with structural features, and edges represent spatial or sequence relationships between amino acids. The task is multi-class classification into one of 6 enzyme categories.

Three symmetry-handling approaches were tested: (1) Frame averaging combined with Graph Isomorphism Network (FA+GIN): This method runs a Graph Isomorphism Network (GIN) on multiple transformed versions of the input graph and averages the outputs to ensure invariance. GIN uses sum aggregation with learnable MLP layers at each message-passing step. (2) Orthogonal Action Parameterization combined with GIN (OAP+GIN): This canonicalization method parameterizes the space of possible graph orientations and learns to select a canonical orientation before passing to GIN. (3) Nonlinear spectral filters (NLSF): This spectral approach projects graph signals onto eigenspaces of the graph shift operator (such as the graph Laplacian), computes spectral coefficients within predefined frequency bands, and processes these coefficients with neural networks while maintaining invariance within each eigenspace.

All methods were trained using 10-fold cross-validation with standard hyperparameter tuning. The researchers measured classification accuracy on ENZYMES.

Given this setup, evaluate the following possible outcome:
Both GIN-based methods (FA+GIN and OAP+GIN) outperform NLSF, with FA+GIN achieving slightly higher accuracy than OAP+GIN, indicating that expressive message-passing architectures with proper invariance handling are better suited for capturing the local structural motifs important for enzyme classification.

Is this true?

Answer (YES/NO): NO